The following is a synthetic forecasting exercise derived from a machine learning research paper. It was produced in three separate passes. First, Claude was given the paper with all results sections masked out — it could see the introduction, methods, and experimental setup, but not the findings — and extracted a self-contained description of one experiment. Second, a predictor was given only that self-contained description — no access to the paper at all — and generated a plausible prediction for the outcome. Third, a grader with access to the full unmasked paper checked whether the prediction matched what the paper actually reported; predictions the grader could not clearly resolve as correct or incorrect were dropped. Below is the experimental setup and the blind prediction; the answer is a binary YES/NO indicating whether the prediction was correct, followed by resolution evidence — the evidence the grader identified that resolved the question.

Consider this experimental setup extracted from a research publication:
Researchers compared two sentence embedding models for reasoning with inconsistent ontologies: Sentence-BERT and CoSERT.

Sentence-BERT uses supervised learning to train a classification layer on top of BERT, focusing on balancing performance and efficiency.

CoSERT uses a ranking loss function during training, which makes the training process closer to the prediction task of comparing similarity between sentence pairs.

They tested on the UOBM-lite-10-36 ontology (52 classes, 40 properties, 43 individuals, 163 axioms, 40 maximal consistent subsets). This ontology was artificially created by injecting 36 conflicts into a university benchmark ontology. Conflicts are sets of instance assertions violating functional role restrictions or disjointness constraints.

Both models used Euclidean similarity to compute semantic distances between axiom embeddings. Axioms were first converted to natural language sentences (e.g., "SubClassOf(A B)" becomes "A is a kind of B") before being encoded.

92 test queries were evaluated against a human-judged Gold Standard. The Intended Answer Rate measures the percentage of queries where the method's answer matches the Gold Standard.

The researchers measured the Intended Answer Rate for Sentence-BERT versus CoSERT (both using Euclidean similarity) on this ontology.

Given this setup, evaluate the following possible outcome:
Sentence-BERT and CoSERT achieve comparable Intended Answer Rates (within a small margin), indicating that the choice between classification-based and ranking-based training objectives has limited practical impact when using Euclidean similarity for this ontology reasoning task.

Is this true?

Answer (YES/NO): YES